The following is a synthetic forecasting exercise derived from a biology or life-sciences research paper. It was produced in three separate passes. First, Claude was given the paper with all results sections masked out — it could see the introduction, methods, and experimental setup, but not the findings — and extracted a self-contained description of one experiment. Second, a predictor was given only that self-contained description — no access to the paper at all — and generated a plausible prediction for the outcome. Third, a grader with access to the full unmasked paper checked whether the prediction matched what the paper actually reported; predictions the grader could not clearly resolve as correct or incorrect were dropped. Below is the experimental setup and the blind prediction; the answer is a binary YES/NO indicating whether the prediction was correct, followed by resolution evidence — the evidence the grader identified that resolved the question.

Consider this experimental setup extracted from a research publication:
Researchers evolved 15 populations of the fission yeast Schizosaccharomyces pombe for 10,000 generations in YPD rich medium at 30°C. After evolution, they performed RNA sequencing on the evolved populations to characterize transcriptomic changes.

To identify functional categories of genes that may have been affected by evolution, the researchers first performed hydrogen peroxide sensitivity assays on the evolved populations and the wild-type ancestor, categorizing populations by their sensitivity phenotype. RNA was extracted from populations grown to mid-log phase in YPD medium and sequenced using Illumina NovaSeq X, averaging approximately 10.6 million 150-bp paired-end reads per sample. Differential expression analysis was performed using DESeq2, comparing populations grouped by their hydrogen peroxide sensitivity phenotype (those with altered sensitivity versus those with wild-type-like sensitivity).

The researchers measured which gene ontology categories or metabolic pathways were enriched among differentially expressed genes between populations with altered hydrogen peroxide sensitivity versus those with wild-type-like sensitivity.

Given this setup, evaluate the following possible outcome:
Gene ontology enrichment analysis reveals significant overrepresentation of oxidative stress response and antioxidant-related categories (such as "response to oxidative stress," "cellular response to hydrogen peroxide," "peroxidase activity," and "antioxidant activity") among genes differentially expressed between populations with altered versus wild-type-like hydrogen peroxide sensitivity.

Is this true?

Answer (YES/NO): NO